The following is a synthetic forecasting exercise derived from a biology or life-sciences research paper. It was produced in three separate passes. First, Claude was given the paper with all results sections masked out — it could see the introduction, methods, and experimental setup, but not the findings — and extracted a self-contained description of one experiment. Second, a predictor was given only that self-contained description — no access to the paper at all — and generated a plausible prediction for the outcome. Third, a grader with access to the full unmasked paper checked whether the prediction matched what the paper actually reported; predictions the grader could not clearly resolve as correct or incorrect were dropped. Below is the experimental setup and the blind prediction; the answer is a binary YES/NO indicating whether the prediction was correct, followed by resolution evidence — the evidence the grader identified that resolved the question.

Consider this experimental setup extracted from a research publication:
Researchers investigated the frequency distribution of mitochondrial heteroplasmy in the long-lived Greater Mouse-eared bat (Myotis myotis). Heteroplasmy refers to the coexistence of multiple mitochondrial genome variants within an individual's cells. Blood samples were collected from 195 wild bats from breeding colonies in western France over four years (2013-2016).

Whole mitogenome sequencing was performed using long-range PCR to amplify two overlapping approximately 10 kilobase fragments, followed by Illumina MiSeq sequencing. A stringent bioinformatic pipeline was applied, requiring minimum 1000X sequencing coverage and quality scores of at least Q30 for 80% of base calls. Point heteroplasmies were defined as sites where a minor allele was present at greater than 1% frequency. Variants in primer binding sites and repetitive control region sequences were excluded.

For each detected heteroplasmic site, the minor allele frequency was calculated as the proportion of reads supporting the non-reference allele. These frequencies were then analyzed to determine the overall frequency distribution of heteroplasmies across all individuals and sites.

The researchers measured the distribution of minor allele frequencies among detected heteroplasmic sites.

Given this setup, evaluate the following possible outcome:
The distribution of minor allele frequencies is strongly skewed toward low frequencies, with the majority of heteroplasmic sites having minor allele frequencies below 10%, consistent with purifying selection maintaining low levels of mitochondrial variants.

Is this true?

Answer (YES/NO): YES